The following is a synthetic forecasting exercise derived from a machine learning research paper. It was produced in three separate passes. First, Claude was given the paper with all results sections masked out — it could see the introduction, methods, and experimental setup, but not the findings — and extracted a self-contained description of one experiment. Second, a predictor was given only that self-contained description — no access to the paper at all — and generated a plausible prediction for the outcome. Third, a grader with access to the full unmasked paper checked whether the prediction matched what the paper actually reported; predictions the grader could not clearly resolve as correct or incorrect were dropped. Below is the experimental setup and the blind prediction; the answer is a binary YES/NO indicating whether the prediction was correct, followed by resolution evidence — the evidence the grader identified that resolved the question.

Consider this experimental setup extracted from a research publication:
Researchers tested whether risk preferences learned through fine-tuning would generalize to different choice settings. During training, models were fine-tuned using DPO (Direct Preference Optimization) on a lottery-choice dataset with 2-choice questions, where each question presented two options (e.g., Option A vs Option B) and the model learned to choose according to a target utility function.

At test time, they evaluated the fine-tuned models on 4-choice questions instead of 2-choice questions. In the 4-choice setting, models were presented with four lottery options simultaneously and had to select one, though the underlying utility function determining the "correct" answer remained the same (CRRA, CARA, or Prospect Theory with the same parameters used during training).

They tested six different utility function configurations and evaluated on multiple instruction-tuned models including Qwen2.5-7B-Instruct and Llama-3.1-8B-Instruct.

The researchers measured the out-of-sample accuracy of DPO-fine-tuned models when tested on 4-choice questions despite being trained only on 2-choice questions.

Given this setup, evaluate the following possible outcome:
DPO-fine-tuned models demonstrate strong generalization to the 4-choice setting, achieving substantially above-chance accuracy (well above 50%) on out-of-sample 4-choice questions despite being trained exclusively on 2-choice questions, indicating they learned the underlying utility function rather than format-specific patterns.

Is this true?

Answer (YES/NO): YES